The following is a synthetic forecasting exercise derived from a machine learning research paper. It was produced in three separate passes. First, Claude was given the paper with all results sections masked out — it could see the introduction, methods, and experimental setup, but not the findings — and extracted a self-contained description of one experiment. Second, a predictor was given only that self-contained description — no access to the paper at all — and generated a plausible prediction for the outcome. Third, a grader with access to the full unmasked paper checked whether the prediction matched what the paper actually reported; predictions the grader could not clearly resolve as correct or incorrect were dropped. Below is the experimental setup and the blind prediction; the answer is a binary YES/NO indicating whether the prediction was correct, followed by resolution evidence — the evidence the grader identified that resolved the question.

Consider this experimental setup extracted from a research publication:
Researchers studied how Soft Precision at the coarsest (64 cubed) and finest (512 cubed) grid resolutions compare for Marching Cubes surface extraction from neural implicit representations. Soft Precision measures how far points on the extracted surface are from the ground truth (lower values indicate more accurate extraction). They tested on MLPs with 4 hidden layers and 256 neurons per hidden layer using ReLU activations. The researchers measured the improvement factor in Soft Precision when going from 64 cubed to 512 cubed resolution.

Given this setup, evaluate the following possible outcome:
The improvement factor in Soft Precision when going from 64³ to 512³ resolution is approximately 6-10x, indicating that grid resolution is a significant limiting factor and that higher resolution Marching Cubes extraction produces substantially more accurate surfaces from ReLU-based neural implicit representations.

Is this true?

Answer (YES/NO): NO